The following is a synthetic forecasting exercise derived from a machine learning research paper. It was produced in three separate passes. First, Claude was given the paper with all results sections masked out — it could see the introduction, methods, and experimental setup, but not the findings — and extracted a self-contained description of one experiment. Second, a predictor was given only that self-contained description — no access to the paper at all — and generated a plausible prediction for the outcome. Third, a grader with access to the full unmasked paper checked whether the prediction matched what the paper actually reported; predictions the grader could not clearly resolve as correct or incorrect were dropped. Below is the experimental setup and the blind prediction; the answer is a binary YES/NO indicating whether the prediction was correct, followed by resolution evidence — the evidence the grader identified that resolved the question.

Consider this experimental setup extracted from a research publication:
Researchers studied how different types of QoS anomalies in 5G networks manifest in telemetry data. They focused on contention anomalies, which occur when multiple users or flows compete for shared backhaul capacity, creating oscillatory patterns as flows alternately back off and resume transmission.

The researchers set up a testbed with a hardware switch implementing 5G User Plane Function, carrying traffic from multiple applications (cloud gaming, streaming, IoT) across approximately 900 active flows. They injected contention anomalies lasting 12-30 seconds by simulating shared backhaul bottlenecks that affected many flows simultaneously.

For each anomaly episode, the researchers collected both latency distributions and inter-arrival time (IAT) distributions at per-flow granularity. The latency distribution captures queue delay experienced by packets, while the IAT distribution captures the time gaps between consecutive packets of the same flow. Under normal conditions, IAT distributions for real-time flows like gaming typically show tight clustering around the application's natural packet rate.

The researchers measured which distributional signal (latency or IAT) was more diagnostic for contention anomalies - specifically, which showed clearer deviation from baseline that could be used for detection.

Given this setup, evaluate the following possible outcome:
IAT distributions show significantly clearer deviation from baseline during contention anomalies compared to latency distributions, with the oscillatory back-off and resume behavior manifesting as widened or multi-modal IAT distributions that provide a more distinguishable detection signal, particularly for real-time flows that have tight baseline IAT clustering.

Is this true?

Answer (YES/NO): YES